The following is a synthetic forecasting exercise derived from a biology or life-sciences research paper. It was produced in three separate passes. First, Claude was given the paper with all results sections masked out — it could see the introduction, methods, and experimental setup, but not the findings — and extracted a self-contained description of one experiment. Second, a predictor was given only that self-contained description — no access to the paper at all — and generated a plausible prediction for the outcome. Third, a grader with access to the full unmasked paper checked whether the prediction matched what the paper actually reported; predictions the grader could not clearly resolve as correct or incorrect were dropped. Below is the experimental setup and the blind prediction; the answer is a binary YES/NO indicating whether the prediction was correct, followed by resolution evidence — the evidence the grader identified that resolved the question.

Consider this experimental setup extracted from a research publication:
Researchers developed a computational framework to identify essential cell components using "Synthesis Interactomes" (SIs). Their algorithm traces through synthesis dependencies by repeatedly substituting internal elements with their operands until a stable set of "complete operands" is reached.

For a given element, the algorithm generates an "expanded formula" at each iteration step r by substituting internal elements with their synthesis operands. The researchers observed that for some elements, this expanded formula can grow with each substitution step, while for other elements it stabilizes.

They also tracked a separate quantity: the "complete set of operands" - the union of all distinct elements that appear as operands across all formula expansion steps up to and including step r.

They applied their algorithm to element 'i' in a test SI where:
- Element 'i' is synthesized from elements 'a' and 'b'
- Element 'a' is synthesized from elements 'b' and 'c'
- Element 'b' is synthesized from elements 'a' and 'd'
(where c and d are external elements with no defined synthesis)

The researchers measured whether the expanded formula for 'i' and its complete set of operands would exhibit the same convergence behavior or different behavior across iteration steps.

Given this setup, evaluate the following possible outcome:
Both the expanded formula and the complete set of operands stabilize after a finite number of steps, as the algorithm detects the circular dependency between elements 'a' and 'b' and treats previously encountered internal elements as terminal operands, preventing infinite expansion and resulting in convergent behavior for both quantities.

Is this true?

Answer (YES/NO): NO